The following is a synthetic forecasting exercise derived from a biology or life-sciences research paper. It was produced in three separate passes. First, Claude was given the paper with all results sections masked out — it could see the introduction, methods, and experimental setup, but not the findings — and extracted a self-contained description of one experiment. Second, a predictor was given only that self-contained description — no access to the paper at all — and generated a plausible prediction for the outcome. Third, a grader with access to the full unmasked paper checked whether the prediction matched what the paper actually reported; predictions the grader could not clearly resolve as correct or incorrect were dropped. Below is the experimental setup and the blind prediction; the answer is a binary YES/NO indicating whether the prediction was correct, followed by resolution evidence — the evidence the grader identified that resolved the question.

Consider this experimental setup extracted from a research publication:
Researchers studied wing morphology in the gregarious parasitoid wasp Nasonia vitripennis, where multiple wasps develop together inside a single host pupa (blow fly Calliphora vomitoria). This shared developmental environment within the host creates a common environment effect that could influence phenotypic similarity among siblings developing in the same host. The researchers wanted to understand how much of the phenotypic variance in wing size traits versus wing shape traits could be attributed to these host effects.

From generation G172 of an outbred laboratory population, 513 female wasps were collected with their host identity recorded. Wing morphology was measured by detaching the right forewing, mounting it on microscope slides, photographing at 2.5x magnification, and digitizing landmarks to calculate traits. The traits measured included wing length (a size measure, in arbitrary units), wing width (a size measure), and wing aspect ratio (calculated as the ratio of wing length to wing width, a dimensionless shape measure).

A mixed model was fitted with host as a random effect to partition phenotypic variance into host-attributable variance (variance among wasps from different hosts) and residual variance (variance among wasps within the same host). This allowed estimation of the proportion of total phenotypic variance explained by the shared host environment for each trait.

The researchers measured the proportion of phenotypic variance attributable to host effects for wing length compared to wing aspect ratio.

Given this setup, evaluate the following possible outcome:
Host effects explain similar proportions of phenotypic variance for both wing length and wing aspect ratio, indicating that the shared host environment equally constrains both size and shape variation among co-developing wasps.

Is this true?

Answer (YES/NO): NO